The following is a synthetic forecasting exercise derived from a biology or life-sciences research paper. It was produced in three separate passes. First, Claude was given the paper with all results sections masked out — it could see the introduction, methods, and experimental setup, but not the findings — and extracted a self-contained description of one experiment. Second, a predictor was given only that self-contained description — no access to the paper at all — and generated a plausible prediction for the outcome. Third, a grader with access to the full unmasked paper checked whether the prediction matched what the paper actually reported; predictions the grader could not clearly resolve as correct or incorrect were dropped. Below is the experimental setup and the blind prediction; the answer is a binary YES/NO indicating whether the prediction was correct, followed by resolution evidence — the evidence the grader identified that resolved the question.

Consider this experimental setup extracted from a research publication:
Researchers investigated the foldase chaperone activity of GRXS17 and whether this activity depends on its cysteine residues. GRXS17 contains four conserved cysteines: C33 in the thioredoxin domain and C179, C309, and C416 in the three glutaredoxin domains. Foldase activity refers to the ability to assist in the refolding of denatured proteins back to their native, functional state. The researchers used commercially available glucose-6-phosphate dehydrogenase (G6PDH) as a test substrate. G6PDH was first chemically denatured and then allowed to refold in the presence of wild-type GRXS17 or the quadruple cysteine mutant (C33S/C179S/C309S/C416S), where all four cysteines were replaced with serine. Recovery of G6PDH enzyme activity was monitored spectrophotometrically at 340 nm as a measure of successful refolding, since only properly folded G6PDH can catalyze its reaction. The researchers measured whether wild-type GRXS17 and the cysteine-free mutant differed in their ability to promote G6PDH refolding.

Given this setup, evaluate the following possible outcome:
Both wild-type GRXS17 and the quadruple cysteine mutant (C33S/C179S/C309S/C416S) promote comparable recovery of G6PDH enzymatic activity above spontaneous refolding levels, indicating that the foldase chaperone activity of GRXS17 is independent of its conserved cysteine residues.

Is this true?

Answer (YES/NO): YES